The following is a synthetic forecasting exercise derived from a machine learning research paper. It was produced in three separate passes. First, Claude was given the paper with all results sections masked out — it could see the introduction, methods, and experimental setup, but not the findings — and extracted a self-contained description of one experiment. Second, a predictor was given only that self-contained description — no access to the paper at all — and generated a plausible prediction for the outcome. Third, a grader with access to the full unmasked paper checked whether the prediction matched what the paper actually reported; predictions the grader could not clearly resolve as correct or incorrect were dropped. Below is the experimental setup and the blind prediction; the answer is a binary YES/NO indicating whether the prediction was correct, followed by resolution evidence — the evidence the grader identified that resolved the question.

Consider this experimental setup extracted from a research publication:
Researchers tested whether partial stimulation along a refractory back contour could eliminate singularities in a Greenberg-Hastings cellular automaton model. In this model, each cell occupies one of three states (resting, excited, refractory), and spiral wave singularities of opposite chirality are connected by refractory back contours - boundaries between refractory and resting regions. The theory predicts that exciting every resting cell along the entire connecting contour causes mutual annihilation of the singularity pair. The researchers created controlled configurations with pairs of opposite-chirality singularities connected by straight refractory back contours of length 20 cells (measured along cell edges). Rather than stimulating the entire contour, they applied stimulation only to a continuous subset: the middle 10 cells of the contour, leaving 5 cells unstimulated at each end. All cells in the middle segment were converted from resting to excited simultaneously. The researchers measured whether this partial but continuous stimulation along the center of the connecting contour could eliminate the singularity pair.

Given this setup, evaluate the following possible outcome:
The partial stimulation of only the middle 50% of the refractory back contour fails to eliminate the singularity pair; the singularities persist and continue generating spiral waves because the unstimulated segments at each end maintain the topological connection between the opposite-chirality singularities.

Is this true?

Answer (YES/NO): YES